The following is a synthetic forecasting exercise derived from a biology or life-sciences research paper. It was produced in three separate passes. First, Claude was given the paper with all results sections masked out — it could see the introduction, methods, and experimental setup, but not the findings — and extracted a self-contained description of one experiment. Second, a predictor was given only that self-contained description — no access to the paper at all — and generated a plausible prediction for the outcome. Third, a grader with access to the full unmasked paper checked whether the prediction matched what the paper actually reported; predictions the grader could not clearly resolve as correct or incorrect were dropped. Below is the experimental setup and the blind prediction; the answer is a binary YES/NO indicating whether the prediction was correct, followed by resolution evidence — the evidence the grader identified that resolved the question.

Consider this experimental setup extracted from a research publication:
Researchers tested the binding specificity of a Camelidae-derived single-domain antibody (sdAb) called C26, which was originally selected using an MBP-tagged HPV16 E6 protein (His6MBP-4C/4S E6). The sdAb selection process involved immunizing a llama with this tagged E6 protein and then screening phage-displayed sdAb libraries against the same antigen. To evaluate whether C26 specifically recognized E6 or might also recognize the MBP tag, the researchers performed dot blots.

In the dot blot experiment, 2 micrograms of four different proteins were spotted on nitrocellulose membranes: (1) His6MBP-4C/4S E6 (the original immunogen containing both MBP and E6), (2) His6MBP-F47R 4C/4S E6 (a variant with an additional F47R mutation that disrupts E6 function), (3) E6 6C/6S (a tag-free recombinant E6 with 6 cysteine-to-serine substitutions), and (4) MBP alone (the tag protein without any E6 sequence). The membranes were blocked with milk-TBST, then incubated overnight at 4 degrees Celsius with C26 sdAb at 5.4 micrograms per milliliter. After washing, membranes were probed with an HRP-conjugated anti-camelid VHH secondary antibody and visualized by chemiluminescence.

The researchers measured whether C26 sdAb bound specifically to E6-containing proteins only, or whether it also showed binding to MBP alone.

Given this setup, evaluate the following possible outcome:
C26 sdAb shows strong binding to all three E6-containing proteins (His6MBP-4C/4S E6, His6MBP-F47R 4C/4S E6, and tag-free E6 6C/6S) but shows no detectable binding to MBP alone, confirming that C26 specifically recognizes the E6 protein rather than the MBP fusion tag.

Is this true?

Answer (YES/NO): NO